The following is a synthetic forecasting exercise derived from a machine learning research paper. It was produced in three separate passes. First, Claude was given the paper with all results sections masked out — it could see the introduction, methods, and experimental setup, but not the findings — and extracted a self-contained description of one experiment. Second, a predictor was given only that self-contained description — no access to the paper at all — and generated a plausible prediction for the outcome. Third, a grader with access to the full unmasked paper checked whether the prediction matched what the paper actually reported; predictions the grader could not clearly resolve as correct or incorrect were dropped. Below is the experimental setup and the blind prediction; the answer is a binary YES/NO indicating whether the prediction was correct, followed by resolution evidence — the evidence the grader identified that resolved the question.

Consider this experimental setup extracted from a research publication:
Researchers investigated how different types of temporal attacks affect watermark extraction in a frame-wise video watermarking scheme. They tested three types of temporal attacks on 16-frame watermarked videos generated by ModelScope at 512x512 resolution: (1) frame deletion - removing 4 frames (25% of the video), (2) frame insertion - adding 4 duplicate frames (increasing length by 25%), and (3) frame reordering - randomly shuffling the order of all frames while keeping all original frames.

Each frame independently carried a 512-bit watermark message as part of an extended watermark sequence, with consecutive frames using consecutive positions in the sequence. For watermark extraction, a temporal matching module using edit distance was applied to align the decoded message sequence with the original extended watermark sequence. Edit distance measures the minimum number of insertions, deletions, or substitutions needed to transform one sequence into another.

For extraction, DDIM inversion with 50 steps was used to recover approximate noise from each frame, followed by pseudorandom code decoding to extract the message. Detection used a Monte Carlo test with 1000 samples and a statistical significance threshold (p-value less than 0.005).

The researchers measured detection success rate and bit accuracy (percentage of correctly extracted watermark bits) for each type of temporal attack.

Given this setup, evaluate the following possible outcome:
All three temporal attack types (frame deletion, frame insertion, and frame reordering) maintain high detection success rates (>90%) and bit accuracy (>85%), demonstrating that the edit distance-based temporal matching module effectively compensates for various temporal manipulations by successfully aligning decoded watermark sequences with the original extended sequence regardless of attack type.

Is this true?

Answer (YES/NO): YES